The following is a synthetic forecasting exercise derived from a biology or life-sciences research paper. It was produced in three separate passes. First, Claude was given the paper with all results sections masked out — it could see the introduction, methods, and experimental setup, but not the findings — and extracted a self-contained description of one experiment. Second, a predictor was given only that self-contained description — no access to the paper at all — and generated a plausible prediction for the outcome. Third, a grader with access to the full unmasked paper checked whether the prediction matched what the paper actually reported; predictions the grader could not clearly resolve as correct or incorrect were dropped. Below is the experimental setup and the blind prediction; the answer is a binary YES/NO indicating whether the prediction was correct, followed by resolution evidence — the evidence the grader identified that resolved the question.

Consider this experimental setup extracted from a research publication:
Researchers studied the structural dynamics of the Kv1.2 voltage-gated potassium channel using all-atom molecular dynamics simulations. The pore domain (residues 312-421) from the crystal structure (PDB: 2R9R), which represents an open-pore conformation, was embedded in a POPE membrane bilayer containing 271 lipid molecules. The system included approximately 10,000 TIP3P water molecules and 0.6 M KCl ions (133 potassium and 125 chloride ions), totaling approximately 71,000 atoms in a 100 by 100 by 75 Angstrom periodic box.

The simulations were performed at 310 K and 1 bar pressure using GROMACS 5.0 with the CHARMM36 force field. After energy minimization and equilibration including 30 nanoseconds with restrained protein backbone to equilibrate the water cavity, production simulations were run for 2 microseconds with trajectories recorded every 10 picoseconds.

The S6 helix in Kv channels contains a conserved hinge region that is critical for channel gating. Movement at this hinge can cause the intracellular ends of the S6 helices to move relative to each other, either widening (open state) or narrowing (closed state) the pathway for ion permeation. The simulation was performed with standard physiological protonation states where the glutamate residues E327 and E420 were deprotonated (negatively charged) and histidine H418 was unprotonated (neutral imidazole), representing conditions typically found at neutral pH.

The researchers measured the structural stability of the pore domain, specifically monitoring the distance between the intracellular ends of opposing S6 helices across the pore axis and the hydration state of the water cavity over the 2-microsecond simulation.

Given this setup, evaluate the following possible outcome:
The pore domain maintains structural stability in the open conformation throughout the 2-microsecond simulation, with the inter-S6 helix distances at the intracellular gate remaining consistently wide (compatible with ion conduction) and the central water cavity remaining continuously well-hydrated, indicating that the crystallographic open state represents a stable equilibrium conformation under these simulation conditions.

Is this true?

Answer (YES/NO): YES